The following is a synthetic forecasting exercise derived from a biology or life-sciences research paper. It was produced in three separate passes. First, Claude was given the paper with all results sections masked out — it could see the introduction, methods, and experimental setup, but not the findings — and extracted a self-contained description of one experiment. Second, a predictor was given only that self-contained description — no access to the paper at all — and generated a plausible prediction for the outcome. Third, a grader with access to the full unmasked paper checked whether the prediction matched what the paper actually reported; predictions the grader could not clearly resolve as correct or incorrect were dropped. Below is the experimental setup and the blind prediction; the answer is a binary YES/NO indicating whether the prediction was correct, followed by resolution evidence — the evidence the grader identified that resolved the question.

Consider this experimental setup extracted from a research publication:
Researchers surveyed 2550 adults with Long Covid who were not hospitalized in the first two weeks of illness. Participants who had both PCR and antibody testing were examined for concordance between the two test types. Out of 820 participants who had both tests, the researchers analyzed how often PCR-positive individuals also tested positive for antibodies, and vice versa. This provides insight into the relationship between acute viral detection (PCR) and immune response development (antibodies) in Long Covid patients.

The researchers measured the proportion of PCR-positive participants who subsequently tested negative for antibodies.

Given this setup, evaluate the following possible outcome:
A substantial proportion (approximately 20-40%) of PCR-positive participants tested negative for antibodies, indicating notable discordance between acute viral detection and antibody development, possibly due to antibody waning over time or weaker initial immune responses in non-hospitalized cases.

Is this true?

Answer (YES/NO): YES